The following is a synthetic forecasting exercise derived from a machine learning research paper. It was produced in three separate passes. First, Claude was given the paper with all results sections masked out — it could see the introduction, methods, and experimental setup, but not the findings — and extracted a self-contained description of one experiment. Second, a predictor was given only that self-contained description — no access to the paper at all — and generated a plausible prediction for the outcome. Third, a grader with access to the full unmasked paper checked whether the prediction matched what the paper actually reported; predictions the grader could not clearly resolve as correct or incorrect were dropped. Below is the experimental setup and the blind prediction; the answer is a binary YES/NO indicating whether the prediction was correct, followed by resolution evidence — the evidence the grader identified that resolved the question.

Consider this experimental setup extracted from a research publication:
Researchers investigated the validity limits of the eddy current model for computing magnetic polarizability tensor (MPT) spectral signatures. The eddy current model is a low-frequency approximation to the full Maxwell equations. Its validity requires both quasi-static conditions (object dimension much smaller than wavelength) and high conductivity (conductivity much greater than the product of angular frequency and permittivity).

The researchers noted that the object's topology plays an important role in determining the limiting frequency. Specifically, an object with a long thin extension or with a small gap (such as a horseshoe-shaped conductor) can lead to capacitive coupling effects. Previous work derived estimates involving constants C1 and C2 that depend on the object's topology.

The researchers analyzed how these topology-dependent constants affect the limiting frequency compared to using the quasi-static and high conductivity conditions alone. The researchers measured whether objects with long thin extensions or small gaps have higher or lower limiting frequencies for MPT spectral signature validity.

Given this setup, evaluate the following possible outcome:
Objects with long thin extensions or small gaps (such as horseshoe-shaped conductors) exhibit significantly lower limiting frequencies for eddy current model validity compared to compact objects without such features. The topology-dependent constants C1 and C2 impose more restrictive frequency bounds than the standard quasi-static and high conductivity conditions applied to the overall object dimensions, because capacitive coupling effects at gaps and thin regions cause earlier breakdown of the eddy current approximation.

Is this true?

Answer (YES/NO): YES